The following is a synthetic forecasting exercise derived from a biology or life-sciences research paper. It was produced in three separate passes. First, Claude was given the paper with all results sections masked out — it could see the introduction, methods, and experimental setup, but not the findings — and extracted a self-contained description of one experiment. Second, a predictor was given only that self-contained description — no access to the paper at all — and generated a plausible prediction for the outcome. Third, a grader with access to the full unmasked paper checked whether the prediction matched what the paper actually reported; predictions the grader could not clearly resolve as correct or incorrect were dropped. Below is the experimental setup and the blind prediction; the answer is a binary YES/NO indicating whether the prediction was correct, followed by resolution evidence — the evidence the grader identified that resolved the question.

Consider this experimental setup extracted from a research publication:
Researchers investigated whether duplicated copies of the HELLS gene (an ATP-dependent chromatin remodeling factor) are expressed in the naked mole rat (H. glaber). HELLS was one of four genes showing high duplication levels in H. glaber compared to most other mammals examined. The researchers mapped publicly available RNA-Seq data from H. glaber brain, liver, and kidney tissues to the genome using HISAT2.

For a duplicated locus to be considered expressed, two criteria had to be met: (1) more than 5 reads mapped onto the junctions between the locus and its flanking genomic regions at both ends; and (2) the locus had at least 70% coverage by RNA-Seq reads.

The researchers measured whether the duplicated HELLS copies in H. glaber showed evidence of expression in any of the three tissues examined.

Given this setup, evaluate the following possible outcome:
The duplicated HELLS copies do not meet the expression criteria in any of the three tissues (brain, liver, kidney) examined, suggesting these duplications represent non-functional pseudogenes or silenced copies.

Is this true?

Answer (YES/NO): NO